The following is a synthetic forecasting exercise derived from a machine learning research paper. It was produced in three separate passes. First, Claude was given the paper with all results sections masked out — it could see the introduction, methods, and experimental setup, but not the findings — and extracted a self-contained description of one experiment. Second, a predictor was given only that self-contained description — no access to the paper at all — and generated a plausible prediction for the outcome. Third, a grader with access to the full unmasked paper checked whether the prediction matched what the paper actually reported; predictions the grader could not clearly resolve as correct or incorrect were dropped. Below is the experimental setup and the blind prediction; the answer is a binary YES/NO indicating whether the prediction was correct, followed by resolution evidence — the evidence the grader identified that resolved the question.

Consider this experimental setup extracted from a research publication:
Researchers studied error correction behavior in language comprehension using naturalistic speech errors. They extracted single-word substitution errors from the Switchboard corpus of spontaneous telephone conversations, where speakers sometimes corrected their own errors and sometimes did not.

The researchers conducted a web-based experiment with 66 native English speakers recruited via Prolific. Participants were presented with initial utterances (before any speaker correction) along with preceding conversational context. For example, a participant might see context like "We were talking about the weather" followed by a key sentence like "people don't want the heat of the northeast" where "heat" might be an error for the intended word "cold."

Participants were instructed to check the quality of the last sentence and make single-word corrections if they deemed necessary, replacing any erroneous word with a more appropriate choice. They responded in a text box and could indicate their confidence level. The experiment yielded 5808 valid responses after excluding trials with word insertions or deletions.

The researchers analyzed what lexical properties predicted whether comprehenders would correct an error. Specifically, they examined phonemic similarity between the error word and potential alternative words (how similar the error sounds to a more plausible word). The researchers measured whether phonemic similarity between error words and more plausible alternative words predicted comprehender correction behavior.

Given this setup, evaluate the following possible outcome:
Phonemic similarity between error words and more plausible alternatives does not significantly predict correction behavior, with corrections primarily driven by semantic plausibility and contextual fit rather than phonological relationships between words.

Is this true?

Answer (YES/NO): NO